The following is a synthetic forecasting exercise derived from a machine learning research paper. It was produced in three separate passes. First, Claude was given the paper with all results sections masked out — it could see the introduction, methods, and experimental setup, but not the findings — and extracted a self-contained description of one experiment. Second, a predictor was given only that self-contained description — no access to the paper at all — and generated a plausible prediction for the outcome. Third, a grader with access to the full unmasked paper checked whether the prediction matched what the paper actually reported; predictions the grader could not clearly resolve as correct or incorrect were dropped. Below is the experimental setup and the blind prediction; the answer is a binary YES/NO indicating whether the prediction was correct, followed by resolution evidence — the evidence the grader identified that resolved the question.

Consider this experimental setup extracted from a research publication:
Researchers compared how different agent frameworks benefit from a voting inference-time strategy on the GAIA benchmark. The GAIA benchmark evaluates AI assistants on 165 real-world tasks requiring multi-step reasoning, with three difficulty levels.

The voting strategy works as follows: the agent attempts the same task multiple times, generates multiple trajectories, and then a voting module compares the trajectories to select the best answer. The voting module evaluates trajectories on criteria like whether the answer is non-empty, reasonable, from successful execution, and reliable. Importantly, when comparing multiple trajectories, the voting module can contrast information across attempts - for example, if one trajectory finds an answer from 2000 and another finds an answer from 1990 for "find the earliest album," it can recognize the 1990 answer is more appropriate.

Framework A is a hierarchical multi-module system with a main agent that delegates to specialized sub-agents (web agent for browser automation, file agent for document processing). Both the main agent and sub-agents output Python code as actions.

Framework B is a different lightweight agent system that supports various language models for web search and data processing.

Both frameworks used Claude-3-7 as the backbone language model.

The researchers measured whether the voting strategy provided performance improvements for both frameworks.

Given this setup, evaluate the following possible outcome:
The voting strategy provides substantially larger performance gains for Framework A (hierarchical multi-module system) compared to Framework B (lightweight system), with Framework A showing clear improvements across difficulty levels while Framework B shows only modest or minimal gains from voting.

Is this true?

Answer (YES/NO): NO